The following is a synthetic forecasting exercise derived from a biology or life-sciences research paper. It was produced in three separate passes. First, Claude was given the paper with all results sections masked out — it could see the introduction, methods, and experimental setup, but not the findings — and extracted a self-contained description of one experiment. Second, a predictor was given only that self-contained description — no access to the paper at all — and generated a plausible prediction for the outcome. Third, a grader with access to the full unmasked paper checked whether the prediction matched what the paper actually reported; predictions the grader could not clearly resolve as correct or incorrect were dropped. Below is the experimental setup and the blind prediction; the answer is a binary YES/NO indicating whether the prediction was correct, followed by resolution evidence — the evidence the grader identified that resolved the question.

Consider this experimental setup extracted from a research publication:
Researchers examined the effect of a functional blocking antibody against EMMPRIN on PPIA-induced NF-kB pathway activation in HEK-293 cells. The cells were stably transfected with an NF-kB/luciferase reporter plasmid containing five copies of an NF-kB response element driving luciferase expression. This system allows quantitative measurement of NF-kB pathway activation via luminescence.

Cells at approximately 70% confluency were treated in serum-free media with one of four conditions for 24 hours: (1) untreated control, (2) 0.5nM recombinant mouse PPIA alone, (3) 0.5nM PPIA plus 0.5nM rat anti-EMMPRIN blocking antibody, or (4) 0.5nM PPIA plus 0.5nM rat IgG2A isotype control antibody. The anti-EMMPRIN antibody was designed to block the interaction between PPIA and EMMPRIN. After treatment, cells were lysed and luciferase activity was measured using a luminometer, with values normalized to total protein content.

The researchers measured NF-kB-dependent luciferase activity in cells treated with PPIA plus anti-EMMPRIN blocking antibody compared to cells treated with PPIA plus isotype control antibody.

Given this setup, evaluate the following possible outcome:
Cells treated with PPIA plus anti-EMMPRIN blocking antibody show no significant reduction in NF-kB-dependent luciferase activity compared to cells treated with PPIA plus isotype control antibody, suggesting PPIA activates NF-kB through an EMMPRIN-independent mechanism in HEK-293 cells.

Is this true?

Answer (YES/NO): NO